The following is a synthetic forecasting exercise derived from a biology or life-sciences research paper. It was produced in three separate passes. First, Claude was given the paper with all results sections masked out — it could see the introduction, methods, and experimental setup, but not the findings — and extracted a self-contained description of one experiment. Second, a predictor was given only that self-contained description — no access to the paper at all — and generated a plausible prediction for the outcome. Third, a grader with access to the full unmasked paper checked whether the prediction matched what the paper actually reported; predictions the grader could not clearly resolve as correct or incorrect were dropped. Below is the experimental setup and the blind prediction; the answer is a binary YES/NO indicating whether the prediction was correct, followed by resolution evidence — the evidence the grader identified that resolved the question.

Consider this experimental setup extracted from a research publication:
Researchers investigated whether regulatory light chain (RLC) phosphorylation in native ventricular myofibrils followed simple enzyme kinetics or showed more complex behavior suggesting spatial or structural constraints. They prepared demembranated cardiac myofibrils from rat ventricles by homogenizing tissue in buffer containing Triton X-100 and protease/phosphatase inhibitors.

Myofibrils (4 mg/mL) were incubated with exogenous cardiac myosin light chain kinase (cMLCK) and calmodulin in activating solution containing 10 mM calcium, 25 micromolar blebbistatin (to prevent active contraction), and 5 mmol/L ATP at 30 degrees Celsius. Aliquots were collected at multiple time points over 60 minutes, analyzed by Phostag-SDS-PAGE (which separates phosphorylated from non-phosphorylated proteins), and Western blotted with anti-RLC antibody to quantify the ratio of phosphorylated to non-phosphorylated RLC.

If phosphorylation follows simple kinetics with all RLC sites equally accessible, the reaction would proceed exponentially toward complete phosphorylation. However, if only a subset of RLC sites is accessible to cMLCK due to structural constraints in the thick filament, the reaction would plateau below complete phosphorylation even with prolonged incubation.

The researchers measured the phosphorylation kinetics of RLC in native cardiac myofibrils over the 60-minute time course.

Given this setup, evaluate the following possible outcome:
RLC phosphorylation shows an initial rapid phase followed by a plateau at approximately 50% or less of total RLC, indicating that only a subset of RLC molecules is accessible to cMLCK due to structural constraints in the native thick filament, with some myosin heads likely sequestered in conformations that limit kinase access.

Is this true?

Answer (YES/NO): NO